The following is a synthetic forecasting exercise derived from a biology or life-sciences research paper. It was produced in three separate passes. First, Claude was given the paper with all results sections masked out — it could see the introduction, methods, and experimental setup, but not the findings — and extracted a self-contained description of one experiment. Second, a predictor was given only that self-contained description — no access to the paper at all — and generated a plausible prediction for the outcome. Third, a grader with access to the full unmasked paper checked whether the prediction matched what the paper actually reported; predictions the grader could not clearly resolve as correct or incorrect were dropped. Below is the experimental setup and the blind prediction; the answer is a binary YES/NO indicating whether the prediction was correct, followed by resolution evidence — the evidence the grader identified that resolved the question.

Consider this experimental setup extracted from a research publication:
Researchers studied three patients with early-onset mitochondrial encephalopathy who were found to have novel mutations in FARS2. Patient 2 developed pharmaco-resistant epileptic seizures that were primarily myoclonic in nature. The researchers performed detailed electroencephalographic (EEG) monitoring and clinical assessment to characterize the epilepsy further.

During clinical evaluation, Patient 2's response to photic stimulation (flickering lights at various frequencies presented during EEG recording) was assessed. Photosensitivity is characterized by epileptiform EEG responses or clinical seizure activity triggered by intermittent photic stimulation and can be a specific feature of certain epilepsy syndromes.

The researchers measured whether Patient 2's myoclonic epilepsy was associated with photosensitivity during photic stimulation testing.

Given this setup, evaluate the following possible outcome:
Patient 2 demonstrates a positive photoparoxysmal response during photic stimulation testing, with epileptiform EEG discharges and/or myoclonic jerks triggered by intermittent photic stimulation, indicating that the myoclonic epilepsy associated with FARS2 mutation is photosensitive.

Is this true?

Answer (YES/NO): YES